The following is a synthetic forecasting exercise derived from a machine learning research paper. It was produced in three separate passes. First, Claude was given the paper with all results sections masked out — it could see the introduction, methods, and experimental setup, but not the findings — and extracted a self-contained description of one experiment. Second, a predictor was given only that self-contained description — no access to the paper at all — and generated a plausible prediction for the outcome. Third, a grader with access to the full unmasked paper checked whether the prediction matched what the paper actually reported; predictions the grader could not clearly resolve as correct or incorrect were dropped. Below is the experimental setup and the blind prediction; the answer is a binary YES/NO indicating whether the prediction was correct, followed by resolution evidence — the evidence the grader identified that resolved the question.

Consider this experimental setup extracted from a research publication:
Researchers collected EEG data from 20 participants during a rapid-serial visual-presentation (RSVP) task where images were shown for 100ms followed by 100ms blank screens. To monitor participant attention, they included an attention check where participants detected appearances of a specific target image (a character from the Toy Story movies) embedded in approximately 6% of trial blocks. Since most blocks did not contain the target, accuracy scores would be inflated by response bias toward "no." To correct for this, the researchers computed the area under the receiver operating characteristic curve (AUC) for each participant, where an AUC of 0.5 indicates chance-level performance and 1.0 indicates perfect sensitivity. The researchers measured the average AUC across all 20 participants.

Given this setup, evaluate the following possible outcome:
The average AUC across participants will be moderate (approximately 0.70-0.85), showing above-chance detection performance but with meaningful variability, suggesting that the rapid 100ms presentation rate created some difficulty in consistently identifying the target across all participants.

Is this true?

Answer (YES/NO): NO